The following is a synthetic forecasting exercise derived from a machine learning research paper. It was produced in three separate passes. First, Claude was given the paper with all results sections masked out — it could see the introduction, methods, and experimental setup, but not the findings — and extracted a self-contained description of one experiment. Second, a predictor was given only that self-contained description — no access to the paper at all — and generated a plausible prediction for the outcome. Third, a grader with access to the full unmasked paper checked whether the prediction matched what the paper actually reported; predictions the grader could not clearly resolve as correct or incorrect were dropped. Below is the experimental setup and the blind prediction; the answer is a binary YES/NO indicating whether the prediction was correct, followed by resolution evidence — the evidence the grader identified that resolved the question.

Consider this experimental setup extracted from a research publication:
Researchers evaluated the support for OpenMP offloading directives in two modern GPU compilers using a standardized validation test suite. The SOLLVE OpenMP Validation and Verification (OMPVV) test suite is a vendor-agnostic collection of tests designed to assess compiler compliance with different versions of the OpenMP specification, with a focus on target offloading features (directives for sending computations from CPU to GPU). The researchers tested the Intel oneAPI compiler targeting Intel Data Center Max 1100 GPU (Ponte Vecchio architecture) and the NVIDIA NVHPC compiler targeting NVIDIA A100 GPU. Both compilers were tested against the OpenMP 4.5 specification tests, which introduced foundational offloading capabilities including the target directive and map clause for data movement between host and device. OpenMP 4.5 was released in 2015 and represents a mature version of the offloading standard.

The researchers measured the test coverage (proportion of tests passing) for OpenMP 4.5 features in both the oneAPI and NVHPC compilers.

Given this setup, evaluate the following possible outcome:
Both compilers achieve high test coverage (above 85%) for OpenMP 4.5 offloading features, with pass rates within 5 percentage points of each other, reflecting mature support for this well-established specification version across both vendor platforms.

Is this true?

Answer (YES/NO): YES